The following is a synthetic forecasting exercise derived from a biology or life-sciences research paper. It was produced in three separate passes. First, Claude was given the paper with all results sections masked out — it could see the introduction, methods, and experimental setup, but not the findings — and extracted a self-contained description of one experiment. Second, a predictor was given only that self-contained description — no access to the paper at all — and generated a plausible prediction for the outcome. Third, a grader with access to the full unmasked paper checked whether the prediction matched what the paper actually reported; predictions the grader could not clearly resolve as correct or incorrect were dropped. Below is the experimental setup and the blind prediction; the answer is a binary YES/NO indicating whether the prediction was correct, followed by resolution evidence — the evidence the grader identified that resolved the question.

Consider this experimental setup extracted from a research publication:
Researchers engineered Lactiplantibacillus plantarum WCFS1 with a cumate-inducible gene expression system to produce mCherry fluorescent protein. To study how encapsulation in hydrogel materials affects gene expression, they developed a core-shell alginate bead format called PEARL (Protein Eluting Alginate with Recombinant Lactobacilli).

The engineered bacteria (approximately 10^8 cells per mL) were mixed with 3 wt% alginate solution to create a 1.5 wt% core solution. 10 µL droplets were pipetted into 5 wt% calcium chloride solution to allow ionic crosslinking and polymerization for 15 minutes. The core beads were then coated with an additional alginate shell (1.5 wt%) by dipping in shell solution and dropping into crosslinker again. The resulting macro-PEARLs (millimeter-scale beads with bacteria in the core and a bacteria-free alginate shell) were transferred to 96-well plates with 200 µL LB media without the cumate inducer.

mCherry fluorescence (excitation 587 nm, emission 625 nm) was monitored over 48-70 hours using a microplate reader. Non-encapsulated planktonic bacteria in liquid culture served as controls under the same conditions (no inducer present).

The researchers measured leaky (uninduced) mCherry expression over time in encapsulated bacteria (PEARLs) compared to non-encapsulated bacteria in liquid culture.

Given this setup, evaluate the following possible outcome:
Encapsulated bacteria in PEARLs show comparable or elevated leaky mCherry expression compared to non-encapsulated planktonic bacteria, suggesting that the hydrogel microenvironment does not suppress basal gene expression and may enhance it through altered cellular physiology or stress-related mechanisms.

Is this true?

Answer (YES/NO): NO